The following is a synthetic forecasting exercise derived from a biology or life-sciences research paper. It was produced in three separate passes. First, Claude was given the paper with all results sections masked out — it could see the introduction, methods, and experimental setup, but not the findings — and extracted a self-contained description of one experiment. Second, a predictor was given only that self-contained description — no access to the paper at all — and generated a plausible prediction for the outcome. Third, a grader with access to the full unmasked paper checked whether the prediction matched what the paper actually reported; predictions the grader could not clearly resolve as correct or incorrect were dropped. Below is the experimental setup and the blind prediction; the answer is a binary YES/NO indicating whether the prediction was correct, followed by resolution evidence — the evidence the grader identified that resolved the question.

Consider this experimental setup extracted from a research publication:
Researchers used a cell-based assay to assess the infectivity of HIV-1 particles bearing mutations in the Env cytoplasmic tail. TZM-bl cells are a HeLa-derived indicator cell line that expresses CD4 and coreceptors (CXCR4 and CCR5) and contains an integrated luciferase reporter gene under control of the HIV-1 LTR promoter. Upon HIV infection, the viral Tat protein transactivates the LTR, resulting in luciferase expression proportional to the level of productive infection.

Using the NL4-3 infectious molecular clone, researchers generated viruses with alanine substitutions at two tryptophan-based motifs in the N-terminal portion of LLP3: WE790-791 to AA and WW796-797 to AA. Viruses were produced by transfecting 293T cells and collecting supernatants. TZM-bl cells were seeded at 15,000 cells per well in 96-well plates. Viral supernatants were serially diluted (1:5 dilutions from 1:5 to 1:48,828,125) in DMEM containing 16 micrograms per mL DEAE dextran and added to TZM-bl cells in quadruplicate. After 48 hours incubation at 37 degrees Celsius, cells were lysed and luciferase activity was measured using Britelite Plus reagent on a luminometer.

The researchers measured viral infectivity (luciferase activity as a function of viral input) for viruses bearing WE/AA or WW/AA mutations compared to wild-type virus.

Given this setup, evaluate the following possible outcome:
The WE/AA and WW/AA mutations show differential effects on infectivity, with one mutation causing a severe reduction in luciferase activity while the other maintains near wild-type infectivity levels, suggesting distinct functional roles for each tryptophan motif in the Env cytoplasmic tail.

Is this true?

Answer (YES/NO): NO